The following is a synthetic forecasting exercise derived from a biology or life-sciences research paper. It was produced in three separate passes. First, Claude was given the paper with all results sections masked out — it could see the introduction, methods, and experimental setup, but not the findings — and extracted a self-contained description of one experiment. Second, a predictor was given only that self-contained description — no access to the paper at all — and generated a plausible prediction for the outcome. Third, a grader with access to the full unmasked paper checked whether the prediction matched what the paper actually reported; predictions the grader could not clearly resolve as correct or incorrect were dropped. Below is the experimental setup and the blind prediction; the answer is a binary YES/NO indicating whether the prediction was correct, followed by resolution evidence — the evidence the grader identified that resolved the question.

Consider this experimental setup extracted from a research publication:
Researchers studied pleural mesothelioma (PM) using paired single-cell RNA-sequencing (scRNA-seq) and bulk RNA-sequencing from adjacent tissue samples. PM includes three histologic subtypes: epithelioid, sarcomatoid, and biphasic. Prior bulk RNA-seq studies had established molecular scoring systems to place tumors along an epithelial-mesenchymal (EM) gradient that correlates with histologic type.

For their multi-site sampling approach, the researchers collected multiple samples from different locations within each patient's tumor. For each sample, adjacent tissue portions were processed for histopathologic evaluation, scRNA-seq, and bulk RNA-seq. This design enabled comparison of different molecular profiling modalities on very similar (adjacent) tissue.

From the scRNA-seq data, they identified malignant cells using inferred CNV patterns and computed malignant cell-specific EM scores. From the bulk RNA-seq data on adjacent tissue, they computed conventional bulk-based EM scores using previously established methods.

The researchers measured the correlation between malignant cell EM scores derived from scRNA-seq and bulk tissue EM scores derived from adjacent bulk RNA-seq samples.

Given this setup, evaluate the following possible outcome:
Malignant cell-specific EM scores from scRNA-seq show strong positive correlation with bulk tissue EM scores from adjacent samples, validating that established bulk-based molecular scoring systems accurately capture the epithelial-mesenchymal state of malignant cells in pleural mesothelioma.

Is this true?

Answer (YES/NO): YES